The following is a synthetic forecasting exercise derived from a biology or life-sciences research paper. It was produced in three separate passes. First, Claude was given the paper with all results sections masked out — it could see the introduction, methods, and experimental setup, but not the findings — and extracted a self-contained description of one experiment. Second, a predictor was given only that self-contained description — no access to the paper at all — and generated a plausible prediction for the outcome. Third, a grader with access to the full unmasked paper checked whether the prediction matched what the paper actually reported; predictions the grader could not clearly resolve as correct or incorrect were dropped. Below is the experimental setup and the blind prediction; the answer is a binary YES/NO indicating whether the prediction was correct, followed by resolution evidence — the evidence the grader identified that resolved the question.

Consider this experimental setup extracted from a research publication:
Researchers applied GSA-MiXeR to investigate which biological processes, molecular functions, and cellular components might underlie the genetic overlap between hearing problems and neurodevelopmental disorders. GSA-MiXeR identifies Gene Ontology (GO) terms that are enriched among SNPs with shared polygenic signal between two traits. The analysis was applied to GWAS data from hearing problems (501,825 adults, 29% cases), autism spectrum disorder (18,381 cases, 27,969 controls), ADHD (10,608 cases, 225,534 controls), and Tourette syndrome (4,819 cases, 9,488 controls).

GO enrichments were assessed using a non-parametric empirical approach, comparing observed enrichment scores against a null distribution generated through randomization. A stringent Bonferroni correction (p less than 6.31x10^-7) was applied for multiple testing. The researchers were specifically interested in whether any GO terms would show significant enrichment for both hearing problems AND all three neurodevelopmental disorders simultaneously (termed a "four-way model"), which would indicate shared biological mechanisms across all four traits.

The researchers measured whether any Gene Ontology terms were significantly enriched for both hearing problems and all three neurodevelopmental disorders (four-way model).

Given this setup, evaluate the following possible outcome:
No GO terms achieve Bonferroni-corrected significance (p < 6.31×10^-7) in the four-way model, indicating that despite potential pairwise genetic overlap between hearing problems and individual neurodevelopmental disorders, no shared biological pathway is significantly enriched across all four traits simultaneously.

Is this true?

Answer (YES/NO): NO